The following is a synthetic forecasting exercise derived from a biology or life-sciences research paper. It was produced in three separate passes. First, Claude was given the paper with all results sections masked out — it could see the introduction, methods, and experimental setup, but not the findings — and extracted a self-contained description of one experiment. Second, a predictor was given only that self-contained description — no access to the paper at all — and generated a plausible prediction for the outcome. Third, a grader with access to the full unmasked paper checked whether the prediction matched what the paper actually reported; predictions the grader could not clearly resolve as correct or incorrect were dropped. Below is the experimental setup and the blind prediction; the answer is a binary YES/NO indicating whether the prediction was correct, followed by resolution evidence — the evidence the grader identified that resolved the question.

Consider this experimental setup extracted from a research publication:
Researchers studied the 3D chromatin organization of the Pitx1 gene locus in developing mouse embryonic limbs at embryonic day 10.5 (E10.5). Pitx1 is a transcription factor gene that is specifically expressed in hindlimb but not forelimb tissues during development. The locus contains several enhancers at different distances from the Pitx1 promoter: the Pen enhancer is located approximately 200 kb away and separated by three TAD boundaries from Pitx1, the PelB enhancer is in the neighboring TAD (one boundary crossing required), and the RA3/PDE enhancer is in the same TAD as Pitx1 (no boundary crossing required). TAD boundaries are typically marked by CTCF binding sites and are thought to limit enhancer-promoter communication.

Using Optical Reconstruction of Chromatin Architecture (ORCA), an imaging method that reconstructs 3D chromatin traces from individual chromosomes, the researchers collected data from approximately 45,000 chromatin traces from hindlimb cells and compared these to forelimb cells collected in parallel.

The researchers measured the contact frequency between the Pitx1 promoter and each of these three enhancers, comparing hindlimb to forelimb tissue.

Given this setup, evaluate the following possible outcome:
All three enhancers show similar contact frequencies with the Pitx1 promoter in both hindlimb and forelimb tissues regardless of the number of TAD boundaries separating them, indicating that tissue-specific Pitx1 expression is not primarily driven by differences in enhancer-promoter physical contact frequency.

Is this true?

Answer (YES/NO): NO